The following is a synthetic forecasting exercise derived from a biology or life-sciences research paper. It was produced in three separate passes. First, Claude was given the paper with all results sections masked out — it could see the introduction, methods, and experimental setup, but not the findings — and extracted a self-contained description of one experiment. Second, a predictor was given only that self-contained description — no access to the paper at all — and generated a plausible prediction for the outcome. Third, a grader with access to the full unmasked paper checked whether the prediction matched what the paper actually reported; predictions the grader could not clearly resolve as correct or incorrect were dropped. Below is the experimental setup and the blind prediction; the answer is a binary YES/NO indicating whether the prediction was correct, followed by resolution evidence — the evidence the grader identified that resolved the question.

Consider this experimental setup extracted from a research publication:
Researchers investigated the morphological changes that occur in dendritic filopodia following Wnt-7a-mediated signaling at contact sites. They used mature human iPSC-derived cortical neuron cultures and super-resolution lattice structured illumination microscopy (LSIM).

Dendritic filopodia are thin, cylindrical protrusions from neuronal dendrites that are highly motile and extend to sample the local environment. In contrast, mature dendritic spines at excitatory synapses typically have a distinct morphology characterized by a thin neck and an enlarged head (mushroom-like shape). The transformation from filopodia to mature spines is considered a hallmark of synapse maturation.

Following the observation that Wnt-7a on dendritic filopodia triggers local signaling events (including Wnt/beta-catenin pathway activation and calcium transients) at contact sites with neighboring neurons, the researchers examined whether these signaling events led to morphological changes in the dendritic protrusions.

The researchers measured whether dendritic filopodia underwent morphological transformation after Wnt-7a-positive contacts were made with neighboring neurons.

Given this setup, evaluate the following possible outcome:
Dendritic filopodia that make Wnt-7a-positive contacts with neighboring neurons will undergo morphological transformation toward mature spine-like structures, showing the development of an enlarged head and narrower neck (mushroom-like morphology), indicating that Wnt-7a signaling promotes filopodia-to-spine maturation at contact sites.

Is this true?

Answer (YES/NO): YES